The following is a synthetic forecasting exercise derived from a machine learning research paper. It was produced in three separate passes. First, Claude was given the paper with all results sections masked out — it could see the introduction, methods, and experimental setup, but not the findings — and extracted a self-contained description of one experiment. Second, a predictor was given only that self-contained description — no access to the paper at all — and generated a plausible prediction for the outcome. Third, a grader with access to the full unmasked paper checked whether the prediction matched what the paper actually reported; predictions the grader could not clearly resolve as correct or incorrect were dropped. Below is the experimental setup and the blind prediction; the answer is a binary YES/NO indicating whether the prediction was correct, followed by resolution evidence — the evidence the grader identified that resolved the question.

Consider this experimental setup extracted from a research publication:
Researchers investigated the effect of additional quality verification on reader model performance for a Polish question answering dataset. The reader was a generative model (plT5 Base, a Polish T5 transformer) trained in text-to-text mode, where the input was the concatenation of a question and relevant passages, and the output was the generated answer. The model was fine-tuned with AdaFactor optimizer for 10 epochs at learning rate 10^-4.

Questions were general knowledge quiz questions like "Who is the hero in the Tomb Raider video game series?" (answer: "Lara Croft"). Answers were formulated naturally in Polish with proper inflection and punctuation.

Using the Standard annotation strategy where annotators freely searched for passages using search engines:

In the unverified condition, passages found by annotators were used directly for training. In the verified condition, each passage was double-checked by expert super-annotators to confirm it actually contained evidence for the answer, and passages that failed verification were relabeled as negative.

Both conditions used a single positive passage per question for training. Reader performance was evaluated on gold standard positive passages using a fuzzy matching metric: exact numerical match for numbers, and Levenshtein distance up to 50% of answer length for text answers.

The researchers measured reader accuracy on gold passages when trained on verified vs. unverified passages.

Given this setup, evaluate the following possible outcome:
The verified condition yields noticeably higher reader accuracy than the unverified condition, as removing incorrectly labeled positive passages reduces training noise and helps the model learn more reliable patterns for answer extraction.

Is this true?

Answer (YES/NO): NO